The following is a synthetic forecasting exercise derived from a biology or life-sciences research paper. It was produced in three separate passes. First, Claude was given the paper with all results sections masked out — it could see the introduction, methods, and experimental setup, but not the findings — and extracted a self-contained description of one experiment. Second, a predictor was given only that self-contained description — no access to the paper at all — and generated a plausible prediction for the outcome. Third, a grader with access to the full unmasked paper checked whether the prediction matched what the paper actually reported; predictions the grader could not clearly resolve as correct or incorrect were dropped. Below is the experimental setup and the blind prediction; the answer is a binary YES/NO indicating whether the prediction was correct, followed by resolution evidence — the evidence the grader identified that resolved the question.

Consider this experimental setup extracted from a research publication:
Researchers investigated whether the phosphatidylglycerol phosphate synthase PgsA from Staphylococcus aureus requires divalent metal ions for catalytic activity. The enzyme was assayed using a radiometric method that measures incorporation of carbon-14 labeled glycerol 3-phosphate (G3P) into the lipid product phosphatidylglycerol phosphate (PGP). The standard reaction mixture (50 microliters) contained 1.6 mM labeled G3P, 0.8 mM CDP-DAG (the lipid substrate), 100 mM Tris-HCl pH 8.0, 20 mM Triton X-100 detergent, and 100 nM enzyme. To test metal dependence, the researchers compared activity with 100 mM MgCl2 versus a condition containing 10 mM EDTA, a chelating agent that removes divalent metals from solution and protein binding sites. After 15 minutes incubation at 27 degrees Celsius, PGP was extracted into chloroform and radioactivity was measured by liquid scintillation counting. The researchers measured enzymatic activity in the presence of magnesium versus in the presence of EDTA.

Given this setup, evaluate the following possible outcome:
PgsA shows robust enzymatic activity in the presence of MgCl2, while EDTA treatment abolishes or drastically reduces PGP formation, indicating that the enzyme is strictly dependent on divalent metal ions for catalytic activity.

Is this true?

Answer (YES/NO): YES